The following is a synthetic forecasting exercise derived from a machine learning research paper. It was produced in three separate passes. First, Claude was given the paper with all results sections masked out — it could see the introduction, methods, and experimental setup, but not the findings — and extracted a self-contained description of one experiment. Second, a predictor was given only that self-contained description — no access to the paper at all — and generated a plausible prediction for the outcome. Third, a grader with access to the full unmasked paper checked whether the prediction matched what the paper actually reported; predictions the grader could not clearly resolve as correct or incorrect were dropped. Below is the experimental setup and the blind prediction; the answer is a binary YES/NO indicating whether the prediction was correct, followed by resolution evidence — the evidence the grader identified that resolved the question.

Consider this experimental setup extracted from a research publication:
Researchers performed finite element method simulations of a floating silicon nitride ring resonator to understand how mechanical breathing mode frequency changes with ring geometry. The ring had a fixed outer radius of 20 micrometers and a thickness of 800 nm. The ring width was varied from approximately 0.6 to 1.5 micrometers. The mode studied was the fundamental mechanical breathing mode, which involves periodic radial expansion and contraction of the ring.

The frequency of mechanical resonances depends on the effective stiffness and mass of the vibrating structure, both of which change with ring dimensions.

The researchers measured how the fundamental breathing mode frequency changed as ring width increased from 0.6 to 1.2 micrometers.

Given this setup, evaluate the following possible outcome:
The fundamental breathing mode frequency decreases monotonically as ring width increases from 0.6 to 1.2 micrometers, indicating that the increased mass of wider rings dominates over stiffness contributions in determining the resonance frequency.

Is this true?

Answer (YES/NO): YES